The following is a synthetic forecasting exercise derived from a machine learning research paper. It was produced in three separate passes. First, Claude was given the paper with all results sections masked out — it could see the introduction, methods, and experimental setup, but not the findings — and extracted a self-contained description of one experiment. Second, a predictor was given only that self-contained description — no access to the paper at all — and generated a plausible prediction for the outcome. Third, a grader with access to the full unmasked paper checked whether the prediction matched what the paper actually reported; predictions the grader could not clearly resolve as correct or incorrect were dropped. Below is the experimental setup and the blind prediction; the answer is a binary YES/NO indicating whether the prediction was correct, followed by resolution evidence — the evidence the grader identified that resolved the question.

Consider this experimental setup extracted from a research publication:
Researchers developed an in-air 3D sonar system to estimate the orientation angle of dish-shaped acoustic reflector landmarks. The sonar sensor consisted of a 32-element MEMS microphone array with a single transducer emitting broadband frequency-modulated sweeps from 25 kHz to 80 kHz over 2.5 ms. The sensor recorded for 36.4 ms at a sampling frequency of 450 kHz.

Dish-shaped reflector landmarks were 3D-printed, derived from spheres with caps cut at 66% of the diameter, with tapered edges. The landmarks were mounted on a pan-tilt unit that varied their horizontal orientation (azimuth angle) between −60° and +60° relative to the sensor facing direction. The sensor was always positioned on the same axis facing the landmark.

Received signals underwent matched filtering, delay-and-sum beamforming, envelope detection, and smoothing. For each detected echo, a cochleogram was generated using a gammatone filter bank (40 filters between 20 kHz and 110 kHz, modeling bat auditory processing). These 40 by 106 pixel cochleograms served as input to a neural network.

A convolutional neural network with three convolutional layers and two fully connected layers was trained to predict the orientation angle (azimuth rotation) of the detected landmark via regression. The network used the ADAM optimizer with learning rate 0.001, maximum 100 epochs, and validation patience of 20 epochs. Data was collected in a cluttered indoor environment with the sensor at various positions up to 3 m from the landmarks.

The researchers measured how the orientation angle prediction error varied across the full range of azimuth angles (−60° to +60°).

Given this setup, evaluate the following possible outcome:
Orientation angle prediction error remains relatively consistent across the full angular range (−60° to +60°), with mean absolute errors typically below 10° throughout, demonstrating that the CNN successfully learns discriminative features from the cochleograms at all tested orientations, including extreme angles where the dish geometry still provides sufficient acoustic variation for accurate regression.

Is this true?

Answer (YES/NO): NO